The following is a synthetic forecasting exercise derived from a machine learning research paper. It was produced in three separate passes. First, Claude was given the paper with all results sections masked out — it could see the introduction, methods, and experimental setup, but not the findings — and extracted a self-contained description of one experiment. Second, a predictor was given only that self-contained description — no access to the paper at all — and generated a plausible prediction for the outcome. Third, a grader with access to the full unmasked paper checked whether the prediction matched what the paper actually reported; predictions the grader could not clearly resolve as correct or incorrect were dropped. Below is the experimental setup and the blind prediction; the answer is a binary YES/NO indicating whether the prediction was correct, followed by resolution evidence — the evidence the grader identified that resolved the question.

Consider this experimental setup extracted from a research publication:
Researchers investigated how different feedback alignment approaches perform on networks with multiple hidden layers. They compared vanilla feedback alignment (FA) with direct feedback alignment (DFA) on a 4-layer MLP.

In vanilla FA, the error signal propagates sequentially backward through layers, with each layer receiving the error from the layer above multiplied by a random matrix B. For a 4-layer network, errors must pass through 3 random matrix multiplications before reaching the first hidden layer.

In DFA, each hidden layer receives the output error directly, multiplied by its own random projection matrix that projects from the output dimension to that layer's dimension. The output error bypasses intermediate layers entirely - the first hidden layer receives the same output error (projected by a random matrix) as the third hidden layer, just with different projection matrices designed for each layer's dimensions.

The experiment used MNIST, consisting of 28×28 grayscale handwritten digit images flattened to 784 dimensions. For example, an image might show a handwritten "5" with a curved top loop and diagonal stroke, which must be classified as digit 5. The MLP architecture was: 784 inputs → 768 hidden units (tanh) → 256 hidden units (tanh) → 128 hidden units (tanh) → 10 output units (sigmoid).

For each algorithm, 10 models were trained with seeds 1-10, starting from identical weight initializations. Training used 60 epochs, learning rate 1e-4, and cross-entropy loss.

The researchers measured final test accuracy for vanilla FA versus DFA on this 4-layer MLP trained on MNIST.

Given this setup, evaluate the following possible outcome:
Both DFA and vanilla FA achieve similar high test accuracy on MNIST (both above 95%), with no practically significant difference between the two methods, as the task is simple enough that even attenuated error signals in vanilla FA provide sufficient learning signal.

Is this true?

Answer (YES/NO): YES